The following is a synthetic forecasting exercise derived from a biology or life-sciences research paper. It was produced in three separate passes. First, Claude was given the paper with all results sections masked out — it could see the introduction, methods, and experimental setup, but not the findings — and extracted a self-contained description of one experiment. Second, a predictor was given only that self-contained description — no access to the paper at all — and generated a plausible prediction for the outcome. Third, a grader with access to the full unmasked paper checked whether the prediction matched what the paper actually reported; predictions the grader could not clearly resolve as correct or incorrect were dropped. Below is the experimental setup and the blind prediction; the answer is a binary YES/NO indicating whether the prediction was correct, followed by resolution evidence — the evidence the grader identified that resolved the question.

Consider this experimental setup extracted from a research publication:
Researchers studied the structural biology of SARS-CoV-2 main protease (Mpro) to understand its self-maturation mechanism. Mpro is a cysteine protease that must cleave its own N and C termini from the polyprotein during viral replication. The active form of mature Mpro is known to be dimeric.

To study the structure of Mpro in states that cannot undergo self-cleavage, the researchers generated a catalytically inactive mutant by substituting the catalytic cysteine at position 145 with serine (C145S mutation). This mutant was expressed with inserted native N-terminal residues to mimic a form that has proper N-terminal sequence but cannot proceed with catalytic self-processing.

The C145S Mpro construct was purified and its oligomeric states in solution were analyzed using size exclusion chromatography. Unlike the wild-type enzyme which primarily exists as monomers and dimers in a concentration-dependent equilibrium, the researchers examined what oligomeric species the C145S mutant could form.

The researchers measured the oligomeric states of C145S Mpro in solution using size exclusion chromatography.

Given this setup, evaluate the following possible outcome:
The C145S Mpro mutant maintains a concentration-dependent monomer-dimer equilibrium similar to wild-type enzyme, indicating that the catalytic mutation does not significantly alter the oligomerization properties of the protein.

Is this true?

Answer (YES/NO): NO